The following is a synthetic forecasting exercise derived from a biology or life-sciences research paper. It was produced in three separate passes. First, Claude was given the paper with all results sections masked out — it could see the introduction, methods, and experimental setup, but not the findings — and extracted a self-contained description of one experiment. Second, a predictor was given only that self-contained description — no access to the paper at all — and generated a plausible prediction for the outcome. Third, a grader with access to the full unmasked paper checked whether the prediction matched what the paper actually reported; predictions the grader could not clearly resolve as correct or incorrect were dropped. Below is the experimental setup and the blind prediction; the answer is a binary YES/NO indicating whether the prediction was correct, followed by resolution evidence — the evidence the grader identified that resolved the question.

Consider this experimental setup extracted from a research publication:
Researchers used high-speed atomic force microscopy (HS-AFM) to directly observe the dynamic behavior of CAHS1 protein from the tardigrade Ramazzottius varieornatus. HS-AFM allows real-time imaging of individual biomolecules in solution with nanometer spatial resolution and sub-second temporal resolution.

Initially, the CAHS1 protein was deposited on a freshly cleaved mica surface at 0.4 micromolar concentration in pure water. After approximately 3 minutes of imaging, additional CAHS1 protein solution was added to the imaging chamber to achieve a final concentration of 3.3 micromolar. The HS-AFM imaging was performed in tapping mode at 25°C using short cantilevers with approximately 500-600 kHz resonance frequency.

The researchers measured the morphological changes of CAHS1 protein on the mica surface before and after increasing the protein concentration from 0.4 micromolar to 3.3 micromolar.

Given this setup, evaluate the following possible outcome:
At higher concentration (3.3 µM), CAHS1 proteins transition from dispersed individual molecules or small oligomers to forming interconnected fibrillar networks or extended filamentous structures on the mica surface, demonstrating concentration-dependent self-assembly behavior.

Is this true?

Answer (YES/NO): YES